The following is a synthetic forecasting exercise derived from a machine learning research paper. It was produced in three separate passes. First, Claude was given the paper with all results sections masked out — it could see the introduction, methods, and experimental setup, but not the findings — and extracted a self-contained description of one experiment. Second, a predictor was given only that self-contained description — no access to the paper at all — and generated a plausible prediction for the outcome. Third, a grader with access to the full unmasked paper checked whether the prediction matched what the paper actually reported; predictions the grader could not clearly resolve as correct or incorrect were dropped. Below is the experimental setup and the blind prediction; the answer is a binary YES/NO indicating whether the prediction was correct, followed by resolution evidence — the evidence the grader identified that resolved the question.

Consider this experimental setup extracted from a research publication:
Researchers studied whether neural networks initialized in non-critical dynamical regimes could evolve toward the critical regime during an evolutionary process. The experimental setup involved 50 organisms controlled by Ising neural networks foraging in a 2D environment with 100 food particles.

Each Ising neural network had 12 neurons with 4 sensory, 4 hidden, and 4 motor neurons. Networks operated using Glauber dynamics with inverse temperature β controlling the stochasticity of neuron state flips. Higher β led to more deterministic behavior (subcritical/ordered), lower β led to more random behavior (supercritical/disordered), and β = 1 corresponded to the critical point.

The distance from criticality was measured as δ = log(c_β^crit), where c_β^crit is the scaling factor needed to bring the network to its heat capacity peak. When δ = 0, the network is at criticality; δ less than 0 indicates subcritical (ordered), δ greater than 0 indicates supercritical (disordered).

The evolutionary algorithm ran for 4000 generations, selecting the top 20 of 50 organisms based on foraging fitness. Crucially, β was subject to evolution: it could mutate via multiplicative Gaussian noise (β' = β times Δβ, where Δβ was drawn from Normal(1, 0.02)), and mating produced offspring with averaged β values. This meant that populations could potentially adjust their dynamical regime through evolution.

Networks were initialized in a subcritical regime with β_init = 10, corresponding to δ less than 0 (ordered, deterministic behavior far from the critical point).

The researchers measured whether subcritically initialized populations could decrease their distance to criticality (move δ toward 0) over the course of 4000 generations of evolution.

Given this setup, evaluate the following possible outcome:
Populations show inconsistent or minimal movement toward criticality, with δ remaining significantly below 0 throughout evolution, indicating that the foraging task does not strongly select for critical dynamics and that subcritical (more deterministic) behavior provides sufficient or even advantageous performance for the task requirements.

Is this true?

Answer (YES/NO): YES